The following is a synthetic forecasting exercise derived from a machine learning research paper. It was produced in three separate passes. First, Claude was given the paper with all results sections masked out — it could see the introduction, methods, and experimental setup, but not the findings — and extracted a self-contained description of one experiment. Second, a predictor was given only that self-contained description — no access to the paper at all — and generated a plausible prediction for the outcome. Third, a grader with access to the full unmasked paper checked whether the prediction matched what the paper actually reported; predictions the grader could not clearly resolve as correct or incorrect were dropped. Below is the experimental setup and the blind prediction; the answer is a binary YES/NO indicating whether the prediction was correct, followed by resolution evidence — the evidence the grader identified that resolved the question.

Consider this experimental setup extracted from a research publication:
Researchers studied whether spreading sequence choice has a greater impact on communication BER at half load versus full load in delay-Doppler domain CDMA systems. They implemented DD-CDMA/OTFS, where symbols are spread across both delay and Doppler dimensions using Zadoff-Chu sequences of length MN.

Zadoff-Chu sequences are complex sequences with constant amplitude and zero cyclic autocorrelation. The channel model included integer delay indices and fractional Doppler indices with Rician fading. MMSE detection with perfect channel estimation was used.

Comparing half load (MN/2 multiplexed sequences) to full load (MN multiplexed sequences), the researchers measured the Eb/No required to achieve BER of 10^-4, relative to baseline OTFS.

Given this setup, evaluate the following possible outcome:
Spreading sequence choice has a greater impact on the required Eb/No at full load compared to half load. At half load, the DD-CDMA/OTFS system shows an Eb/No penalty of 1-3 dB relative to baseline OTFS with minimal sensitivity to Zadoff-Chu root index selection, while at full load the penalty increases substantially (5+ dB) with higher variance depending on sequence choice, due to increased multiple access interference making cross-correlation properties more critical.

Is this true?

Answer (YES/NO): NO